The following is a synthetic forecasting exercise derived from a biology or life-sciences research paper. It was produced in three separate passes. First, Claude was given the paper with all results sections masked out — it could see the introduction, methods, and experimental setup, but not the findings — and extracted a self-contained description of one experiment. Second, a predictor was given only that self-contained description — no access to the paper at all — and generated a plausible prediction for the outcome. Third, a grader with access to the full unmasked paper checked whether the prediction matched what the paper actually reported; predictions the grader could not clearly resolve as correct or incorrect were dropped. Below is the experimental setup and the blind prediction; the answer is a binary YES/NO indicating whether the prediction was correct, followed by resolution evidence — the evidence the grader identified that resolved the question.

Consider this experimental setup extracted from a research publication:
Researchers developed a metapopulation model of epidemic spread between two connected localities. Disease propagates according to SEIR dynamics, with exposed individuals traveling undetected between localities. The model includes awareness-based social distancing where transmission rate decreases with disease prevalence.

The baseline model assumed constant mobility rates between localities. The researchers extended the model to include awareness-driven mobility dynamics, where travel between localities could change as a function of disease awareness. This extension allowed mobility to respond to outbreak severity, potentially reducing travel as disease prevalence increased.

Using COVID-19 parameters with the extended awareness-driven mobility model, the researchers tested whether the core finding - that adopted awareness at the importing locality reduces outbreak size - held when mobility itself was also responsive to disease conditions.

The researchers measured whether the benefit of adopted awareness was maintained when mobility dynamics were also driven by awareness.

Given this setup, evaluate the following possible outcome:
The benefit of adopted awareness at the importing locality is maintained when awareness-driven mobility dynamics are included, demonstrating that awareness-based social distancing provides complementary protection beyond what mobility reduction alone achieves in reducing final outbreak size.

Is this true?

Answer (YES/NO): YES